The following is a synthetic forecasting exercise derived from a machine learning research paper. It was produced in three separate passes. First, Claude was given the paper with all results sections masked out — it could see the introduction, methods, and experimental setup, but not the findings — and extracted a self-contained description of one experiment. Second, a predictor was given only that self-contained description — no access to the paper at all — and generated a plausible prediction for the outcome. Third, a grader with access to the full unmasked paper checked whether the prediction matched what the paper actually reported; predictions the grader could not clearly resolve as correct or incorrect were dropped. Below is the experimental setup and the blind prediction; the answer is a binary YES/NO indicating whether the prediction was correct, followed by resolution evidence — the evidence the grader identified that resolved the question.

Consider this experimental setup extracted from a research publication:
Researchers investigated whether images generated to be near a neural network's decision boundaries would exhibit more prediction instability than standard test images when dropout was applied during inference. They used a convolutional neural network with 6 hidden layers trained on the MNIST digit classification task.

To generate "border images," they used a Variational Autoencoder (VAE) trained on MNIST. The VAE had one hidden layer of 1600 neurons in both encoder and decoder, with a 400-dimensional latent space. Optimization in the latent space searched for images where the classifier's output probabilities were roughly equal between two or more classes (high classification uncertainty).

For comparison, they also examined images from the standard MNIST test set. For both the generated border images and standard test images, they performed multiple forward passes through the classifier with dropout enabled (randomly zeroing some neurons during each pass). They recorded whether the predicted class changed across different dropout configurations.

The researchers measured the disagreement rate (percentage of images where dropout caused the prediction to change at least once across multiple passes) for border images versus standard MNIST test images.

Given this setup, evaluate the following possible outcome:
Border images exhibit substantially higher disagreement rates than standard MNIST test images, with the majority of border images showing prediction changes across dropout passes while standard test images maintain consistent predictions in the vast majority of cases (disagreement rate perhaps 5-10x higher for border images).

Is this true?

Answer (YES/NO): YES